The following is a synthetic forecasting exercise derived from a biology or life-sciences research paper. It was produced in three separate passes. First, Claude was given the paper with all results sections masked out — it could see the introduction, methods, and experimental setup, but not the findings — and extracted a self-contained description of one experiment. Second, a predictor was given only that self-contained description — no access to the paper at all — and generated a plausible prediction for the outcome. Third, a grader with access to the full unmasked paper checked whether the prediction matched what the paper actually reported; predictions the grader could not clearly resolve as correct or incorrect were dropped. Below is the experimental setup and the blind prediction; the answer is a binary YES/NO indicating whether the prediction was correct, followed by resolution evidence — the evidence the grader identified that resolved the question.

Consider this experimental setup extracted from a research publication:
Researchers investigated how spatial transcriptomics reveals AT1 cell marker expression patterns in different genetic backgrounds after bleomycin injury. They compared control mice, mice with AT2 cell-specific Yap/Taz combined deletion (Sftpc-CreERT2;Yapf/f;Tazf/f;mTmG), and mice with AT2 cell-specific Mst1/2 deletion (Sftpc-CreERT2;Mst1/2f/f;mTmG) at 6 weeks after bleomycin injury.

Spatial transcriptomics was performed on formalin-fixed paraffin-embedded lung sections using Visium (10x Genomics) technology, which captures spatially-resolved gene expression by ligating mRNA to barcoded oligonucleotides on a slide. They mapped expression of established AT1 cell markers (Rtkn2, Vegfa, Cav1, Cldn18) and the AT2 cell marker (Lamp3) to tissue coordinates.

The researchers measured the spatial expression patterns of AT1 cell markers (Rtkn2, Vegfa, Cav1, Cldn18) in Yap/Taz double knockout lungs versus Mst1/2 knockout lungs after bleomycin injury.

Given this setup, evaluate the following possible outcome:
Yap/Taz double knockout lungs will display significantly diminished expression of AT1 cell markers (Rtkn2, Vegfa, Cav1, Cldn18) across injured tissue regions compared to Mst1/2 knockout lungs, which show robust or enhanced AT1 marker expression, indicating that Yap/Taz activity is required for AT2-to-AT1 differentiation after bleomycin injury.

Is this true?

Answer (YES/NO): YES